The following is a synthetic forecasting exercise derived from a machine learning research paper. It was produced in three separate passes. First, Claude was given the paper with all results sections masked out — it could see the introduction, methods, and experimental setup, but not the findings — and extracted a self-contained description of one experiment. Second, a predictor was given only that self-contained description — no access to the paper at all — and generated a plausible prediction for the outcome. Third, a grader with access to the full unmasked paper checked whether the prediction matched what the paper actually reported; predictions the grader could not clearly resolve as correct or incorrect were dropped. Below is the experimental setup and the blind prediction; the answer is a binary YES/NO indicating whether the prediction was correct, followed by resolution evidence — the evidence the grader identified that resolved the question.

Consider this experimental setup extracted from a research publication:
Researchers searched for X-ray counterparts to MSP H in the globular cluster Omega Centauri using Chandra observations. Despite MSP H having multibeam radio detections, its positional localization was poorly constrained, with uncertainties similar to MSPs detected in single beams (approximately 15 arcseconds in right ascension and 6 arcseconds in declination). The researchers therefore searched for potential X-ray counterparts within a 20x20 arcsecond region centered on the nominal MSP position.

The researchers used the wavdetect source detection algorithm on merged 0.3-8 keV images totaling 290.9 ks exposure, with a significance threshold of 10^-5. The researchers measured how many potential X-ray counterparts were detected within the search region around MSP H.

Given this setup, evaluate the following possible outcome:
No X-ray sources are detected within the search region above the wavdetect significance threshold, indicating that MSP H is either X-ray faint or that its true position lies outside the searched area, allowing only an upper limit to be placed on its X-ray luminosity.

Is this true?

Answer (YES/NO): NO